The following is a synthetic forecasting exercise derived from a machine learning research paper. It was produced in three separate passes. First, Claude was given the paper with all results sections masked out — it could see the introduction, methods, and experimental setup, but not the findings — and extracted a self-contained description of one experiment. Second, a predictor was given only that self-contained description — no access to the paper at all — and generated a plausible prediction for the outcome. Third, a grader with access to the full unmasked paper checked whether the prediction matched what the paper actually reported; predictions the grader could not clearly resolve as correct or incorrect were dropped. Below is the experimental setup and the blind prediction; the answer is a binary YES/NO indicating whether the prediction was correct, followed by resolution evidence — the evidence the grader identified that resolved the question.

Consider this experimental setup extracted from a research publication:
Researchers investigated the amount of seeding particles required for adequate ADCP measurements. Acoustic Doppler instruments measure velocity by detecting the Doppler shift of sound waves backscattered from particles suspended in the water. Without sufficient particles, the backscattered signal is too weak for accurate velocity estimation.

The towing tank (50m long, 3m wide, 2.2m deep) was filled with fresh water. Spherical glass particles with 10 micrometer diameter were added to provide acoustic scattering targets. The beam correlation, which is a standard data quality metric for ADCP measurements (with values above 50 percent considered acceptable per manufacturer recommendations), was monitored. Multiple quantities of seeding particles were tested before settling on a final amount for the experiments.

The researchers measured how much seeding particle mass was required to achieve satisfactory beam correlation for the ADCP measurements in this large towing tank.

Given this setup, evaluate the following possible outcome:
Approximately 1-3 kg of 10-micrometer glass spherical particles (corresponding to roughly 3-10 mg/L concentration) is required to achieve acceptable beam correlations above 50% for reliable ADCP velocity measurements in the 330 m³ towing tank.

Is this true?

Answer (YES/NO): NO